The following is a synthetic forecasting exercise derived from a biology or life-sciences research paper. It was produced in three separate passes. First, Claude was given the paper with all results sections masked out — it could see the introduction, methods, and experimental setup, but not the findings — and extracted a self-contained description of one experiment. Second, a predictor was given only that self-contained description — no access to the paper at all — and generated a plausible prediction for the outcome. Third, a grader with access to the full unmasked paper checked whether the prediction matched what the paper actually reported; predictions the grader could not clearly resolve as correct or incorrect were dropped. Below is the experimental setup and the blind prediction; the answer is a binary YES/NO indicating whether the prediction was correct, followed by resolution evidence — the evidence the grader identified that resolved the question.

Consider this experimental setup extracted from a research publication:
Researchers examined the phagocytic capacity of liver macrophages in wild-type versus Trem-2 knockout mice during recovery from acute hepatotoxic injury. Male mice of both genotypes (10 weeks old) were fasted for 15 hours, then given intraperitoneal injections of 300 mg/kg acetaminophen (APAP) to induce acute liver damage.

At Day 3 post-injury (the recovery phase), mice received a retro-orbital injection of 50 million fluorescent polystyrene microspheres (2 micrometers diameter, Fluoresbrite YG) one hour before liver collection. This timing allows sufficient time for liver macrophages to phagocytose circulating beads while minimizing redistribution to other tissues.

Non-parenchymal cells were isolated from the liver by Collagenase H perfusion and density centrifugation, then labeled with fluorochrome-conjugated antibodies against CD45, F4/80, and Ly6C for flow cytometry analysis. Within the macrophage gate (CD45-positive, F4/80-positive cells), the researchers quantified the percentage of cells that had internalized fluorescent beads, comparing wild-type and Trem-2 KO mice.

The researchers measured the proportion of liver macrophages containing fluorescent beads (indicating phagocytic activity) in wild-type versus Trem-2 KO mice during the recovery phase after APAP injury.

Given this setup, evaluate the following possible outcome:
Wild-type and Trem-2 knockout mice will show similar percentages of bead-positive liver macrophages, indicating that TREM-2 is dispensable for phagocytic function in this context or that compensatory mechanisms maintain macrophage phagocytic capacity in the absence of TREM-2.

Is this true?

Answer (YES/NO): NO